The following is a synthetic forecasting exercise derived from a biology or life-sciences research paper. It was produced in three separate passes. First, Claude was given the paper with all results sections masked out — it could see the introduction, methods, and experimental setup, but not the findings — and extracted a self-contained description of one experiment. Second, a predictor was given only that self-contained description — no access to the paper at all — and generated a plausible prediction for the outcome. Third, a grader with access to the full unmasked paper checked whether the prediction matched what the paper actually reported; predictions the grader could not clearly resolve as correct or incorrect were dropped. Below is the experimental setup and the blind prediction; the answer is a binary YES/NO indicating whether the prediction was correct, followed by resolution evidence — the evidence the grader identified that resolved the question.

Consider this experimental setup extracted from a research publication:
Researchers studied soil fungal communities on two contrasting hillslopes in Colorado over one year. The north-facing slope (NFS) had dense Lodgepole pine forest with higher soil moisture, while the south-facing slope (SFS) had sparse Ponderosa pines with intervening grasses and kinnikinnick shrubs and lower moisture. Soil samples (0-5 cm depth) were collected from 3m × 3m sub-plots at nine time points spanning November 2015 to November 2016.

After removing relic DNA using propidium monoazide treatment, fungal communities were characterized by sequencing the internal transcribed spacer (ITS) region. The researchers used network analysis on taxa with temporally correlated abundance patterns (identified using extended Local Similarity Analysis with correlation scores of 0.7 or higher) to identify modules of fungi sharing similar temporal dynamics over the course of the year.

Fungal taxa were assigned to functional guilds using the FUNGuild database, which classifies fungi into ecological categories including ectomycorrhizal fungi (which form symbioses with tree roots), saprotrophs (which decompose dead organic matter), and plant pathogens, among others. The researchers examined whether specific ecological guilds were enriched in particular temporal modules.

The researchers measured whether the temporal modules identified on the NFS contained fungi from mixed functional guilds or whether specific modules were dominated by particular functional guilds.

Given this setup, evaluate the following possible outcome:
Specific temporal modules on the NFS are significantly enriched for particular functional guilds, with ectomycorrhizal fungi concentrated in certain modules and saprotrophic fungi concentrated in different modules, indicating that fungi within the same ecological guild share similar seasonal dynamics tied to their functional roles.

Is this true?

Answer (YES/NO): NO